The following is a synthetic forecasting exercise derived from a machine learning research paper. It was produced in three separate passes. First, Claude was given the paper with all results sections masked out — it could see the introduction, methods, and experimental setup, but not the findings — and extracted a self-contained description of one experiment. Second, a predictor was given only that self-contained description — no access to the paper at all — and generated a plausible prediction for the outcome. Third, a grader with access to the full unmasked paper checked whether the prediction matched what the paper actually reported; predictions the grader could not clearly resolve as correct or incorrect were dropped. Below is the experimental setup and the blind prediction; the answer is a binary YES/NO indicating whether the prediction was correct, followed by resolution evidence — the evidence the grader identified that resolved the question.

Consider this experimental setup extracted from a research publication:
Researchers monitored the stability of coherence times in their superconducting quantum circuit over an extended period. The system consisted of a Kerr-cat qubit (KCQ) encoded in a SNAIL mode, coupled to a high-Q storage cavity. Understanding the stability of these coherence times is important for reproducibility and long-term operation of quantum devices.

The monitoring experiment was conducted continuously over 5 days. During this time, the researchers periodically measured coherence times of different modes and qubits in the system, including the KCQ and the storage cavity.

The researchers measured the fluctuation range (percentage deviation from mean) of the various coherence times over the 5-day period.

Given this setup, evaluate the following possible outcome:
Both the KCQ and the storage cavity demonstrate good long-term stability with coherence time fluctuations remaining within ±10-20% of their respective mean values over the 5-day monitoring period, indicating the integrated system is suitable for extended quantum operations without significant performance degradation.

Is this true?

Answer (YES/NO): YES